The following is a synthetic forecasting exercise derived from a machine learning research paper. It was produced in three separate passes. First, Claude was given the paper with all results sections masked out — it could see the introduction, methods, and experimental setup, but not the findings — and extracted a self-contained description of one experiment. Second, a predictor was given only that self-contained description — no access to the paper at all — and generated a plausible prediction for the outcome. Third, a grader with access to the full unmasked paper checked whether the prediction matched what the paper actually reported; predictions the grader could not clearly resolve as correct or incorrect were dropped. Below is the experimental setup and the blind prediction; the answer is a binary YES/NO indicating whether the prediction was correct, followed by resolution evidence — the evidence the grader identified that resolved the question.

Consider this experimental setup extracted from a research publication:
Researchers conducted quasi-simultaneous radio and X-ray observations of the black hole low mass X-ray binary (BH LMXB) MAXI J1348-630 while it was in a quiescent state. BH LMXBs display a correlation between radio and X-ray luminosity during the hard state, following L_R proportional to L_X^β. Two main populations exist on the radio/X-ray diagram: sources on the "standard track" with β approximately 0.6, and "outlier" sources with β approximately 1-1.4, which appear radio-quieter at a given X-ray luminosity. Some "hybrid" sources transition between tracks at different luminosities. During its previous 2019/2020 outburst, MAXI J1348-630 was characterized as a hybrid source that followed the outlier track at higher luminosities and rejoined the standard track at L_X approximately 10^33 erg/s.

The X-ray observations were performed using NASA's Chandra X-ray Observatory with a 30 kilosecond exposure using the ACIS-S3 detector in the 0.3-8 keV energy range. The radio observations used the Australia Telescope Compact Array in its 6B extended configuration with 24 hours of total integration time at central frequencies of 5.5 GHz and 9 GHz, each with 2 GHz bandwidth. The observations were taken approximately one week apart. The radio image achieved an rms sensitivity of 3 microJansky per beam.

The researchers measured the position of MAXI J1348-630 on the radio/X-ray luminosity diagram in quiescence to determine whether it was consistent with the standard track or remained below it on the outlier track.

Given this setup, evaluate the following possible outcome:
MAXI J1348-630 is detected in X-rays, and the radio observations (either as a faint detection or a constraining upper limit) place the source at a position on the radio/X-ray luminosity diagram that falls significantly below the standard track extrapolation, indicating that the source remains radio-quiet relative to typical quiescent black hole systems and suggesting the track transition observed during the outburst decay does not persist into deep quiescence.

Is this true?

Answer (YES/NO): NO